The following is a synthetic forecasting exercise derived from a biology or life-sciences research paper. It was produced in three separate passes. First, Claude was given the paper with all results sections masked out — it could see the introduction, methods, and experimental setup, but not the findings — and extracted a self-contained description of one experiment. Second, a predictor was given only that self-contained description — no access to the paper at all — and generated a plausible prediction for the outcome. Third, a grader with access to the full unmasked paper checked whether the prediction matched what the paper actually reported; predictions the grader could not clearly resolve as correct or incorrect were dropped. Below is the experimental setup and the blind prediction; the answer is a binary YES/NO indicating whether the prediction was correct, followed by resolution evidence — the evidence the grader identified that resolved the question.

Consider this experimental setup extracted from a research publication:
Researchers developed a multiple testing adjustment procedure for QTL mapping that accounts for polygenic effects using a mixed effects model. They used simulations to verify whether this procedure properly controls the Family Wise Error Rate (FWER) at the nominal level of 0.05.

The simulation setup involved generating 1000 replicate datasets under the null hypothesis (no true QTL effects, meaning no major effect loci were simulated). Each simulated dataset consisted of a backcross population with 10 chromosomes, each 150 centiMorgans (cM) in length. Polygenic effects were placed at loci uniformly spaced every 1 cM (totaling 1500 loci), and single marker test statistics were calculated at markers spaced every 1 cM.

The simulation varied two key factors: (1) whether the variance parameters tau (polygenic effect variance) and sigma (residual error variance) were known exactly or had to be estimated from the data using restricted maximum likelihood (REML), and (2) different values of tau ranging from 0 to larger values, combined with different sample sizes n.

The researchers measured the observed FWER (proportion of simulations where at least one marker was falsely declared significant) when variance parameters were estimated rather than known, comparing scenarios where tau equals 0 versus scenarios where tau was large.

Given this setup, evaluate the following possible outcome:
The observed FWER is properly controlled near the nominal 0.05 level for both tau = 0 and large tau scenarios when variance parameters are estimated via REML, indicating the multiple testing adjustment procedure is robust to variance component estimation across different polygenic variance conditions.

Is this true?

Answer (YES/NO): YES